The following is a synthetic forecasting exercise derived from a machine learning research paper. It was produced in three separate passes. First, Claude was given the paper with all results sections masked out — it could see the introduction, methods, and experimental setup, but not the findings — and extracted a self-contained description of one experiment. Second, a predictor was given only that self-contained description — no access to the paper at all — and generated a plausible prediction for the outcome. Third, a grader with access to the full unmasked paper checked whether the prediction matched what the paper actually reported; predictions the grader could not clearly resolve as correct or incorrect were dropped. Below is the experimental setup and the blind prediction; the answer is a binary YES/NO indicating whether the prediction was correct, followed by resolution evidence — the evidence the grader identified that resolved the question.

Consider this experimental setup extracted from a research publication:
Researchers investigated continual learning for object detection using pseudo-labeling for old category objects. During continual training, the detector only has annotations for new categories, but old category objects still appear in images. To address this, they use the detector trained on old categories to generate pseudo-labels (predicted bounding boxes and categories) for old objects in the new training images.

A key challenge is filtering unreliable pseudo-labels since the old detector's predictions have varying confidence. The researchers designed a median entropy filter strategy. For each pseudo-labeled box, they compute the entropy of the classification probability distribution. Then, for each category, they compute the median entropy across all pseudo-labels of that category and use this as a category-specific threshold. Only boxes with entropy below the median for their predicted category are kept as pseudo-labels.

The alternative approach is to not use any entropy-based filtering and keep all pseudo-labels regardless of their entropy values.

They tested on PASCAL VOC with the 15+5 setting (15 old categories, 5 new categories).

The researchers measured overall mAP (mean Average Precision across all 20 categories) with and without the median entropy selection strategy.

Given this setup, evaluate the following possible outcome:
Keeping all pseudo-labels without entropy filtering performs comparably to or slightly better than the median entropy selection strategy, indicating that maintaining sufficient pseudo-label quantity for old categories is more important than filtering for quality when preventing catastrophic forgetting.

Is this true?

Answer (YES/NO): NO